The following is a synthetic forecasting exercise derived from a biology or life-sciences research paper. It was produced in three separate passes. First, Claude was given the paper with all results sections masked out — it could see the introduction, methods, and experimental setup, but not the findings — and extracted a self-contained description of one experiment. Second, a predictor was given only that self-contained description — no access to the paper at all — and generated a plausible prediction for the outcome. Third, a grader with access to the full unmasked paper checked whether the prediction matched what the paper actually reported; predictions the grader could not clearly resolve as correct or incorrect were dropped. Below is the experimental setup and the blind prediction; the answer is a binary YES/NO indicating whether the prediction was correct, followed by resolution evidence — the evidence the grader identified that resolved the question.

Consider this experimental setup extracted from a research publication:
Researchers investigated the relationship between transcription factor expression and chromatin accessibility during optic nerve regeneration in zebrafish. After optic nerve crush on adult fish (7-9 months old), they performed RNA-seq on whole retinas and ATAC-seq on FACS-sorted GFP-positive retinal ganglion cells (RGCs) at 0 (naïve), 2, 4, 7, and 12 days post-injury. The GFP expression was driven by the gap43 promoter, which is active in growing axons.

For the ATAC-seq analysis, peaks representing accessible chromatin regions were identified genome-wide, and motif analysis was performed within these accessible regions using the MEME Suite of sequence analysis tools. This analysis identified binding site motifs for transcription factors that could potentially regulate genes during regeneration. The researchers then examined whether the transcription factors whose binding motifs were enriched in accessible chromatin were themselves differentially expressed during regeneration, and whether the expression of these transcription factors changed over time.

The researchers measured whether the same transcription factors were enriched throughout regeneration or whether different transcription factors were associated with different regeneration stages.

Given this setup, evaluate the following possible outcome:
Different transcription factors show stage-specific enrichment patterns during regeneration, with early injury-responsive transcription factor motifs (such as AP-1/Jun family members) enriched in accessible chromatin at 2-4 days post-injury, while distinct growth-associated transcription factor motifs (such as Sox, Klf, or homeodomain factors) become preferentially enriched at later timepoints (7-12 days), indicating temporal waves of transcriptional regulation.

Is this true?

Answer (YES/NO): NO